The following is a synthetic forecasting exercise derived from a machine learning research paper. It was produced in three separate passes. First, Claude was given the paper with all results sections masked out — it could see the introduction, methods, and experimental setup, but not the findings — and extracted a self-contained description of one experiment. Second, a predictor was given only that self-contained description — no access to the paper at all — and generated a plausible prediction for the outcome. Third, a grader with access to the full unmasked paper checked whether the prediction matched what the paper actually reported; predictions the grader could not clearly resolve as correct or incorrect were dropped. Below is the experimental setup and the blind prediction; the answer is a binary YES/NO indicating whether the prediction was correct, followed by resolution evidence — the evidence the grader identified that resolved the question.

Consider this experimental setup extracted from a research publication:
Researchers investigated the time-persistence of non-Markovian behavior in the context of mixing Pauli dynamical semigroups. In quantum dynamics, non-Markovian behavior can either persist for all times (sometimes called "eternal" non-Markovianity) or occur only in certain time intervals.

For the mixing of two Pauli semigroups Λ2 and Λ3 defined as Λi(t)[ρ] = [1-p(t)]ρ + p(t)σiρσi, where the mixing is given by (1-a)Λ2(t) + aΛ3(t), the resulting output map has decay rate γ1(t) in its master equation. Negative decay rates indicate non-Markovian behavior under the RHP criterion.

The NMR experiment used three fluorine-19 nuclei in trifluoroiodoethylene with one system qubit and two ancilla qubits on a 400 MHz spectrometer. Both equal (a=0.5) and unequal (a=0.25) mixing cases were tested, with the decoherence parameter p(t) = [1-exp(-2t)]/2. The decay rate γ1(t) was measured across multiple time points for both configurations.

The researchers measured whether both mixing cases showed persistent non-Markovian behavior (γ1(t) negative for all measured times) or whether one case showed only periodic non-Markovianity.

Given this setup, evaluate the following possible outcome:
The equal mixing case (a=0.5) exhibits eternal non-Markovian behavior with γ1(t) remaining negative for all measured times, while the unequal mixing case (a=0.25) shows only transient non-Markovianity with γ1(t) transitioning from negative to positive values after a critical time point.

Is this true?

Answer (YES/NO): NO